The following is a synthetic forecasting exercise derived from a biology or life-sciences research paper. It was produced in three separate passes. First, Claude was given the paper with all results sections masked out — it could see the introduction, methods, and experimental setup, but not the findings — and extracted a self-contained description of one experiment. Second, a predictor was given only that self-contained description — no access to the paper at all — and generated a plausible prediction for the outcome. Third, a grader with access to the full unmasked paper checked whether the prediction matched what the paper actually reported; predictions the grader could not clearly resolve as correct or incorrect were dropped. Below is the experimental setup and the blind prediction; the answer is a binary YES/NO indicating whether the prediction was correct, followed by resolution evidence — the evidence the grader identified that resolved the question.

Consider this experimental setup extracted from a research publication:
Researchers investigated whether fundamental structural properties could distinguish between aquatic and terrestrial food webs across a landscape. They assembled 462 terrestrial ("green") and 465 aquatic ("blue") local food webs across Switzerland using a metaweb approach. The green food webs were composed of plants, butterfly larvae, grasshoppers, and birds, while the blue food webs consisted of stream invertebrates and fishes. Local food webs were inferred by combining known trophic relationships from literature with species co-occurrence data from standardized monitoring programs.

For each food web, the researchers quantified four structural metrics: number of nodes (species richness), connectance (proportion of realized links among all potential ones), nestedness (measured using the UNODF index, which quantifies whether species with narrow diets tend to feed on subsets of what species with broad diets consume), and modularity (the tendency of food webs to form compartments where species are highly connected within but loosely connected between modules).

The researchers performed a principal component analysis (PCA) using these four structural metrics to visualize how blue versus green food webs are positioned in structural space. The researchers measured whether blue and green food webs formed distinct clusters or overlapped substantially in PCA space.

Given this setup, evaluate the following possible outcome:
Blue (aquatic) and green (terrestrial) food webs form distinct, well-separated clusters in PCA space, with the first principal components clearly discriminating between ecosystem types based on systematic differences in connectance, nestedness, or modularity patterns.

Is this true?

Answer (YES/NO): YES